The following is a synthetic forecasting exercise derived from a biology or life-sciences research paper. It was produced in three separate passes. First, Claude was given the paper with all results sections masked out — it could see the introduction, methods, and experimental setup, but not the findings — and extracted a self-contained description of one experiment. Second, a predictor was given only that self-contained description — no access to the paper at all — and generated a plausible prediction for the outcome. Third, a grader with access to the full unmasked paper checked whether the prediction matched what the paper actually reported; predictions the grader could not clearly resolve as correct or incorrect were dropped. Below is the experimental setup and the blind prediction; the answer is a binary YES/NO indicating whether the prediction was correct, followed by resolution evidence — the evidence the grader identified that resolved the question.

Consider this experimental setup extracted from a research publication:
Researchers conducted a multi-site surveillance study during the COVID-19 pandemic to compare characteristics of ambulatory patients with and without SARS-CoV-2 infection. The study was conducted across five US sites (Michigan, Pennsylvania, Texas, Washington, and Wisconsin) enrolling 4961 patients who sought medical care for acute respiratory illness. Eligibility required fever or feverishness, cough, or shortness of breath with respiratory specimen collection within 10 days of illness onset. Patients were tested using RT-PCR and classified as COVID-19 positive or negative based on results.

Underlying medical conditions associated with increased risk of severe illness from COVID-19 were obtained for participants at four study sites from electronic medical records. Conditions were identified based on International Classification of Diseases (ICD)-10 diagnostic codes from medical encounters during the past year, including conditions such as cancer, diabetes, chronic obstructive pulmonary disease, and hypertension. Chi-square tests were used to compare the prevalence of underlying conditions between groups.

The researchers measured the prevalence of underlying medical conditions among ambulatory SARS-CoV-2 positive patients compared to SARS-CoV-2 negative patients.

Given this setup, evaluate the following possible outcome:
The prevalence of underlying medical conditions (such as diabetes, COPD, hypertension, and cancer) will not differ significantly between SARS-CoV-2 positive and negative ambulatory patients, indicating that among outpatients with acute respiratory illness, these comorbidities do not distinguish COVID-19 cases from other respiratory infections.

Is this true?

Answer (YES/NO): NO